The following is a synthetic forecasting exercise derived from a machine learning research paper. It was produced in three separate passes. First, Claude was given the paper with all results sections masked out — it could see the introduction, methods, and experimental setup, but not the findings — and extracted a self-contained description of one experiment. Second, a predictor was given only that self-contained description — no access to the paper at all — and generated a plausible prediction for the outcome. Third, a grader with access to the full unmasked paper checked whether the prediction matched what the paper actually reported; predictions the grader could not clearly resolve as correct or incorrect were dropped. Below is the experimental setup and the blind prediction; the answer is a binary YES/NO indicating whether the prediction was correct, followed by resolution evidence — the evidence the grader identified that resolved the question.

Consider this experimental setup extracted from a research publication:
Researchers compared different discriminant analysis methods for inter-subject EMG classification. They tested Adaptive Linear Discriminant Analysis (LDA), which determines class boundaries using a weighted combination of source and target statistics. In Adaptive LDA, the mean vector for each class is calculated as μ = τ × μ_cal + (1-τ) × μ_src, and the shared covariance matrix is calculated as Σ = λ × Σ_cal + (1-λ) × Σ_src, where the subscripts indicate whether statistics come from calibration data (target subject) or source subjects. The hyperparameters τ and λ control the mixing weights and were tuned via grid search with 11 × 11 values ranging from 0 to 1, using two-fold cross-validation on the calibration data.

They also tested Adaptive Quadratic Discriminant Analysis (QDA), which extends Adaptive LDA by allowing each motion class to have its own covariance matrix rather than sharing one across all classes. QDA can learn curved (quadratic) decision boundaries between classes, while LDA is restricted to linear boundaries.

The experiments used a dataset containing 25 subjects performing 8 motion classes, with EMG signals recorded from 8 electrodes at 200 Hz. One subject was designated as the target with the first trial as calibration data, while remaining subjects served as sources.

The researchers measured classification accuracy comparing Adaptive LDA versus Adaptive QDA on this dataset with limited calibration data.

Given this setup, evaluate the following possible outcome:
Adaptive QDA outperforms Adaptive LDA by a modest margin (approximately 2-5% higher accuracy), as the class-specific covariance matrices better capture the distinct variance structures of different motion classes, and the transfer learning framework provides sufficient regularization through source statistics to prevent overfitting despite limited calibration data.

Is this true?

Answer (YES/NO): NO